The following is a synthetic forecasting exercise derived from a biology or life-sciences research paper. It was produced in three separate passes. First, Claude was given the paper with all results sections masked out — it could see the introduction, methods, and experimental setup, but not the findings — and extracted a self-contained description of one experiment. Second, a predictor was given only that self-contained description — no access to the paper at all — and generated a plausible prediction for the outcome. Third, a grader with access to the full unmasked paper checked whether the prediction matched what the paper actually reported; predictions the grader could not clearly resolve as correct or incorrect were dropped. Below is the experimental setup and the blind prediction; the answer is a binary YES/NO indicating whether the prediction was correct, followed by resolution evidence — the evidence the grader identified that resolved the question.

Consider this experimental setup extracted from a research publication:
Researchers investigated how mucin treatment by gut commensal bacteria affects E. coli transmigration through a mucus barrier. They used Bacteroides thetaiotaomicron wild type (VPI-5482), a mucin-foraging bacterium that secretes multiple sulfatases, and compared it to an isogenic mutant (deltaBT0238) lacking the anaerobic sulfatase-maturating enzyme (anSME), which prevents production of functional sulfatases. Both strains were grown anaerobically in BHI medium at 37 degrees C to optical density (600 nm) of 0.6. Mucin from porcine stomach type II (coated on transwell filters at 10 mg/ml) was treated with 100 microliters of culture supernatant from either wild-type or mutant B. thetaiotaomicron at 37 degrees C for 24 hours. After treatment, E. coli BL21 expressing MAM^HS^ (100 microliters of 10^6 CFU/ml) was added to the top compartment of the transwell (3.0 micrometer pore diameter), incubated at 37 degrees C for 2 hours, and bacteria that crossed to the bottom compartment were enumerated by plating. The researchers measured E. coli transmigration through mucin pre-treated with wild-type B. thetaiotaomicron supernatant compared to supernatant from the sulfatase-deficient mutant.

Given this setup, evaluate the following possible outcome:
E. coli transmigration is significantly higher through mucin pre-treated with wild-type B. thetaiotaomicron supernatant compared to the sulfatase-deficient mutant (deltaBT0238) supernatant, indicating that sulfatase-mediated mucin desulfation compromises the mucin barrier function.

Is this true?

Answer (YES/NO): YES